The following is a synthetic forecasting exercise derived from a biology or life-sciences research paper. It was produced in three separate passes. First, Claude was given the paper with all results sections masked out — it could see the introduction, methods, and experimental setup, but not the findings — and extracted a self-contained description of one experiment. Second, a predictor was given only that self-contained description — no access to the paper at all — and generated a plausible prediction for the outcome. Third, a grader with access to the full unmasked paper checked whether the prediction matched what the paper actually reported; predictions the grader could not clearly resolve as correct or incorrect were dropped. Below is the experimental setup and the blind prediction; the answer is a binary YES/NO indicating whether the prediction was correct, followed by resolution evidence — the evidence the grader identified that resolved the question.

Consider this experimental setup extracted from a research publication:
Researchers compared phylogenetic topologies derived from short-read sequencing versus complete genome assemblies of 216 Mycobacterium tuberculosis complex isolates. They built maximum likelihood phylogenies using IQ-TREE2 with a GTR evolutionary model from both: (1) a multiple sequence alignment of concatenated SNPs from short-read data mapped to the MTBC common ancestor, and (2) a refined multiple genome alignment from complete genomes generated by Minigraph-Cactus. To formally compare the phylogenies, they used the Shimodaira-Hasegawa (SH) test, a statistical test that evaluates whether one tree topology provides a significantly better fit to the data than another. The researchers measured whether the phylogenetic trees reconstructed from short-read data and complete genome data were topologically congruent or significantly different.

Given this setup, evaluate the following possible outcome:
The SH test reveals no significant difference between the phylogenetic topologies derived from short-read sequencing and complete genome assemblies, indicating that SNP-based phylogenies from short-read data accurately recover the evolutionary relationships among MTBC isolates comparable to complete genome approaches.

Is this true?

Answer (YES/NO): YES